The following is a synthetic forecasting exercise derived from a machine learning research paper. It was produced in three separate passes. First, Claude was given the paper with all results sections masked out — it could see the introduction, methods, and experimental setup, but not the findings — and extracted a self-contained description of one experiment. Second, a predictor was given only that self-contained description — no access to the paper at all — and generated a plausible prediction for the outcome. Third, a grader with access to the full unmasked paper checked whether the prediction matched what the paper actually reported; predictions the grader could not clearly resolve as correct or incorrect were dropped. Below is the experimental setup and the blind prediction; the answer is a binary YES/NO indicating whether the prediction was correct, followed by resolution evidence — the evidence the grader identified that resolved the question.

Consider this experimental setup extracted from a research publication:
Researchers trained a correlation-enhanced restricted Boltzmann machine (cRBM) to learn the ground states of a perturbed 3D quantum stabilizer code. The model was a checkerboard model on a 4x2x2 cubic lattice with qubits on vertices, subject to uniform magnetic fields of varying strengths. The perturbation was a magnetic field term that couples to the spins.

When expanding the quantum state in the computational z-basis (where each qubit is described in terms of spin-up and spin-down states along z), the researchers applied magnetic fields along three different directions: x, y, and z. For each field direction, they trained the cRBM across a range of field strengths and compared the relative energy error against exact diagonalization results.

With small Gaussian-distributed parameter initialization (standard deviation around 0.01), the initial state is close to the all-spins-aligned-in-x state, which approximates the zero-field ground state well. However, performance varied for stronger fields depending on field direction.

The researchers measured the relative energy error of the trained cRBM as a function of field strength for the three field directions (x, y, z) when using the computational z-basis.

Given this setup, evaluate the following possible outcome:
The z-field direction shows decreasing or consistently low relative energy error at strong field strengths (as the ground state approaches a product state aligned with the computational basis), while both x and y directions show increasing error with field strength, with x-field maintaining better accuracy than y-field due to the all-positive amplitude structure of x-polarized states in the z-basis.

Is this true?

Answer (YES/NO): NO